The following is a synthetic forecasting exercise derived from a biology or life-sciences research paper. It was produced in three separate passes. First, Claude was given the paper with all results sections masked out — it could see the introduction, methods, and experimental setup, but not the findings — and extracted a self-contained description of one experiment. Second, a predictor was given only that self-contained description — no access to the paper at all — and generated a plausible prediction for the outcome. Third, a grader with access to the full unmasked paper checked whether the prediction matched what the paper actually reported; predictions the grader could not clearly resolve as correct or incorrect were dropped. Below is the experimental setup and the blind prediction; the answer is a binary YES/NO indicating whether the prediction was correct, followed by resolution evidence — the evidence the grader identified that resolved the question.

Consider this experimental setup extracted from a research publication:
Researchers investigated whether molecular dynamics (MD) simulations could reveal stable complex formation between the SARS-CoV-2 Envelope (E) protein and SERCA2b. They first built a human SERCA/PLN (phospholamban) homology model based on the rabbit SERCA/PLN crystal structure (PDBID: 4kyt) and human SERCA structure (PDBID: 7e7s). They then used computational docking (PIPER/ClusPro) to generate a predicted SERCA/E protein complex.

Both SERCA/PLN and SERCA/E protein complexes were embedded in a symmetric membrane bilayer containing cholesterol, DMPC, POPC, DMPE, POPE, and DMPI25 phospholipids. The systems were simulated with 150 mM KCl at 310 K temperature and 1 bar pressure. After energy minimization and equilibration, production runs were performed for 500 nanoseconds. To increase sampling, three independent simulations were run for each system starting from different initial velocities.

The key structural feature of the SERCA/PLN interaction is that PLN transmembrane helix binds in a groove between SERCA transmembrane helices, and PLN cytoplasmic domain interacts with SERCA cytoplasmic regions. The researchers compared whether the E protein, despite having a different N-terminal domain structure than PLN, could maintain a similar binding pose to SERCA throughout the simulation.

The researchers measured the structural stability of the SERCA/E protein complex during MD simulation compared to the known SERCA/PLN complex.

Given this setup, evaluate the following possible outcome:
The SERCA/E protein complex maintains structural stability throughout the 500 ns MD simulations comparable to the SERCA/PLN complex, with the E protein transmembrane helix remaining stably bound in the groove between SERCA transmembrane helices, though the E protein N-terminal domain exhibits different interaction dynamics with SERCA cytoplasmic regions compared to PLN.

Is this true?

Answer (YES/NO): NO